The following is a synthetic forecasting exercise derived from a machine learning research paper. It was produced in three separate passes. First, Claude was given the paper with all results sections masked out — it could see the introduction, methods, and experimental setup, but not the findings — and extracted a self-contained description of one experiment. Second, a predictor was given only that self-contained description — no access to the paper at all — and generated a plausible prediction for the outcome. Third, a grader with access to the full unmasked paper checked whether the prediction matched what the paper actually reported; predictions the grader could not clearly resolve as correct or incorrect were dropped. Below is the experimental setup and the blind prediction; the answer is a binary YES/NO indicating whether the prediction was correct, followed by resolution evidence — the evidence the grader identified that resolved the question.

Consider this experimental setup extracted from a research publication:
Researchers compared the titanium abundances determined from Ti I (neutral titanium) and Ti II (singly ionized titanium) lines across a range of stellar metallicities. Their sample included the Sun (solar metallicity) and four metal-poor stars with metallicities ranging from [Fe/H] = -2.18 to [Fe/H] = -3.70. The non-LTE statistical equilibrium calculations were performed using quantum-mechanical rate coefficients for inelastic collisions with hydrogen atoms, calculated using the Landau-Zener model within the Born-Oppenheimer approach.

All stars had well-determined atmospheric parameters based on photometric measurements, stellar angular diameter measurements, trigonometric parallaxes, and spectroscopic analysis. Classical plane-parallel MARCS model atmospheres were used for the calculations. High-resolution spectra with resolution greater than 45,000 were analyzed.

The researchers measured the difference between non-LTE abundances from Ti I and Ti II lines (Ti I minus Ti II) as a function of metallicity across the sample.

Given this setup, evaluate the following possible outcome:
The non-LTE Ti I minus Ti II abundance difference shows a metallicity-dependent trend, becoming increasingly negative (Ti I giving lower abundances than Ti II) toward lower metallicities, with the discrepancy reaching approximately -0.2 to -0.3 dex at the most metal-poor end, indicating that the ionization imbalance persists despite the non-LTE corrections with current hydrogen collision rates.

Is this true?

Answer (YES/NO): NO